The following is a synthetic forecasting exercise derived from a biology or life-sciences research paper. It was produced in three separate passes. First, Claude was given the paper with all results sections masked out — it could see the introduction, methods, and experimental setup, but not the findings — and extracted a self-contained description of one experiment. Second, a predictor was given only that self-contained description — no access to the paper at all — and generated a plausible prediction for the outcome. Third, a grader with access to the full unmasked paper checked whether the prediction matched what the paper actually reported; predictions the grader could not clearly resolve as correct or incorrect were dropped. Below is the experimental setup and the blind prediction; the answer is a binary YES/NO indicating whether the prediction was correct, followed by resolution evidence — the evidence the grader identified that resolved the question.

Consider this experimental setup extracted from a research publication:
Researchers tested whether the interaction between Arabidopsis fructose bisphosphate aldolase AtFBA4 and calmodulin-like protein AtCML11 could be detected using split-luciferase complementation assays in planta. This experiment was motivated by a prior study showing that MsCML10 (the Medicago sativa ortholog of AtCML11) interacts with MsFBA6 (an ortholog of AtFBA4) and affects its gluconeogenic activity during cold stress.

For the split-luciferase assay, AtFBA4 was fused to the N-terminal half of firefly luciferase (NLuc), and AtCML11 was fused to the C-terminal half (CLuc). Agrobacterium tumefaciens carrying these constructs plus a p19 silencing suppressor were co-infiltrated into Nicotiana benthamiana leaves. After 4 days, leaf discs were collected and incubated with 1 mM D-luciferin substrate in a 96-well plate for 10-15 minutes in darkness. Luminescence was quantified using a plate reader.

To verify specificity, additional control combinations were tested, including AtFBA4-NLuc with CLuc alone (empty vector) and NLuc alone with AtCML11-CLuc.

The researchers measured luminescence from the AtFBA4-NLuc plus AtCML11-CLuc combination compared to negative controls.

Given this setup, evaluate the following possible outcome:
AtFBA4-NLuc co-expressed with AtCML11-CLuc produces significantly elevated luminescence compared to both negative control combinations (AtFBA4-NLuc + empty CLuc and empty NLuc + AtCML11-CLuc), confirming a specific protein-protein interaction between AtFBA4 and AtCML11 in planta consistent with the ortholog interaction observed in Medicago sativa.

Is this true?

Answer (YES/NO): NO